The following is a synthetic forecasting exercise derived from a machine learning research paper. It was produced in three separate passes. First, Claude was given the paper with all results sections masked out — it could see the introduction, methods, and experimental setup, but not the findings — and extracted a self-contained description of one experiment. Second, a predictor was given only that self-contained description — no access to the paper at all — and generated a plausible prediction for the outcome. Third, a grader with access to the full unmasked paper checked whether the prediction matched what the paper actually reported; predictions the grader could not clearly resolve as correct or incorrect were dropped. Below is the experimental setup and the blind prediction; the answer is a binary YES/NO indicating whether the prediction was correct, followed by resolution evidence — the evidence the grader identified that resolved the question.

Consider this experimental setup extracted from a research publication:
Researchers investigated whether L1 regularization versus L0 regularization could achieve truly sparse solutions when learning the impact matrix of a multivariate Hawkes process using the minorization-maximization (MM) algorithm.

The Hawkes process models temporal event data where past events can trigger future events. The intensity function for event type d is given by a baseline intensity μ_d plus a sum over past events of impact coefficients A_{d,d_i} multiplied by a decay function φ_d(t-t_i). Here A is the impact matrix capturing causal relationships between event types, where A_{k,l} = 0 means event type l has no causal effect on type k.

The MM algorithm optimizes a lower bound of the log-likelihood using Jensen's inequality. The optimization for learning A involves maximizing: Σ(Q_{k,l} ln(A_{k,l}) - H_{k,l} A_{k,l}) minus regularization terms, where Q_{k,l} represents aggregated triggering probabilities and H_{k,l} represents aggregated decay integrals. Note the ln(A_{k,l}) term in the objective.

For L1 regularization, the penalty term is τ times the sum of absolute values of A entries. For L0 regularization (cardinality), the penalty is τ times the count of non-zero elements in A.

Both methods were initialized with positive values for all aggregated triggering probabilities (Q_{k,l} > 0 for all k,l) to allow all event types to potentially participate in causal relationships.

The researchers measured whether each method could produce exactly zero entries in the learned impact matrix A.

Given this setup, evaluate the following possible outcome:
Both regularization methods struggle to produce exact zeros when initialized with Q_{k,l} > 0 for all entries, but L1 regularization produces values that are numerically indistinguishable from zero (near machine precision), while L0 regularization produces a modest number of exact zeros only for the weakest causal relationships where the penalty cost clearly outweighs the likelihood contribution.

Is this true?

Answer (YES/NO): NO